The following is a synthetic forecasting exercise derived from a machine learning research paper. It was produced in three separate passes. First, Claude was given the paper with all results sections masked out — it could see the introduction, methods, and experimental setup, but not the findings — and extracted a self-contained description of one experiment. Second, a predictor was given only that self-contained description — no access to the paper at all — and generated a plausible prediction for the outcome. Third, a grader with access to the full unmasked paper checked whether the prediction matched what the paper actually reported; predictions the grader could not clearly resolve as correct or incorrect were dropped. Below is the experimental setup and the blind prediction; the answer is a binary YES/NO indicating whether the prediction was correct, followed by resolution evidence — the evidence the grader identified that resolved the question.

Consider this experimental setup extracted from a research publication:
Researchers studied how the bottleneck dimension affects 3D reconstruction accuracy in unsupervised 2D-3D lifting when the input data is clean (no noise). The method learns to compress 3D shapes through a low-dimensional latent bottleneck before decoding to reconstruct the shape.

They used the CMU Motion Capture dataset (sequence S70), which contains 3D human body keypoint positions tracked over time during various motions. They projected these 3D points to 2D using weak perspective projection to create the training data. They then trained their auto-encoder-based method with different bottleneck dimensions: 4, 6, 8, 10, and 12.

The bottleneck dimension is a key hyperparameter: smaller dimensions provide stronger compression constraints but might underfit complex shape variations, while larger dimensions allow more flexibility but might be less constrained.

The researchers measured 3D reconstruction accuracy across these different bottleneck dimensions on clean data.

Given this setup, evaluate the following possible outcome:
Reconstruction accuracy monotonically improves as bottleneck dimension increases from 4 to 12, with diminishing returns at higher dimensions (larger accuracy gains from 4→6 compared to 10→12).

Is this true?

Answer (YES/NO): NO